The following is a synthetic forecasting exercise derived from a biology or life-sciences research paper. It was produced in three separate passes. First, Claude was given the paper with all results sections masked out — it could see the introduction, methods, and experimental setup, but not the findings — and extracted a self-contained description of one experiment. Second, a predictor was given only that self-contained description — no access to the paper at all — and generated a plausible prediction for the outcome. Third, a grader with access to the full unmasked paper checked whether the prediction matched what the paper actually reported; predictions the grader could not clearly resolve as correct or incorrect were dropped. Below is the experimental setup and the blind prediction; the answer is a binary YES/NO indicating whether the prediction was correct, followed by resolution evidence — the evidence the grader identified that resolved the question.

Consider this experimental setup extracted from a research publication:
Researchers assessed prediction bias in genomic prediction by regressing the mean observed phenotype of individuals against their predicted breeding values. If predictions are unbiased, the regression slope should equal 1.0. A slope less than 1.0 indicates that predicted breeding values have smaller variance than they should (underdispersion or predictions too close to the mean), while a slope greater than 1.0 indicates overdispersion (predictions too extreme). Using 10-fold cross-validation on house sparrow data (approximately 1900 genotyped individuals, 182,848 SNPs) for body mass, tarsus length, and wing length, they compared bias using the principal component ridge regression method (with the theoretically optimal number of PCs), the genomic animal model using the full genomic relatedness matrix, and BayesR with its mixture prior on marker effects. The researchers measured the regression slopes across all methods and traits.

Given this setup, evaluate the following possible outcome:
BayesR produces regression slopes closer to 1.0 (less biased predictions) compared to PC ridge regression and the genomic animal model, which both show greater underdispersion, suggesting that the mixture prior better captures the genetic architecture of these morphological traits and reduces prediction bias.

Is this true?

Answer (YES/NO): NO